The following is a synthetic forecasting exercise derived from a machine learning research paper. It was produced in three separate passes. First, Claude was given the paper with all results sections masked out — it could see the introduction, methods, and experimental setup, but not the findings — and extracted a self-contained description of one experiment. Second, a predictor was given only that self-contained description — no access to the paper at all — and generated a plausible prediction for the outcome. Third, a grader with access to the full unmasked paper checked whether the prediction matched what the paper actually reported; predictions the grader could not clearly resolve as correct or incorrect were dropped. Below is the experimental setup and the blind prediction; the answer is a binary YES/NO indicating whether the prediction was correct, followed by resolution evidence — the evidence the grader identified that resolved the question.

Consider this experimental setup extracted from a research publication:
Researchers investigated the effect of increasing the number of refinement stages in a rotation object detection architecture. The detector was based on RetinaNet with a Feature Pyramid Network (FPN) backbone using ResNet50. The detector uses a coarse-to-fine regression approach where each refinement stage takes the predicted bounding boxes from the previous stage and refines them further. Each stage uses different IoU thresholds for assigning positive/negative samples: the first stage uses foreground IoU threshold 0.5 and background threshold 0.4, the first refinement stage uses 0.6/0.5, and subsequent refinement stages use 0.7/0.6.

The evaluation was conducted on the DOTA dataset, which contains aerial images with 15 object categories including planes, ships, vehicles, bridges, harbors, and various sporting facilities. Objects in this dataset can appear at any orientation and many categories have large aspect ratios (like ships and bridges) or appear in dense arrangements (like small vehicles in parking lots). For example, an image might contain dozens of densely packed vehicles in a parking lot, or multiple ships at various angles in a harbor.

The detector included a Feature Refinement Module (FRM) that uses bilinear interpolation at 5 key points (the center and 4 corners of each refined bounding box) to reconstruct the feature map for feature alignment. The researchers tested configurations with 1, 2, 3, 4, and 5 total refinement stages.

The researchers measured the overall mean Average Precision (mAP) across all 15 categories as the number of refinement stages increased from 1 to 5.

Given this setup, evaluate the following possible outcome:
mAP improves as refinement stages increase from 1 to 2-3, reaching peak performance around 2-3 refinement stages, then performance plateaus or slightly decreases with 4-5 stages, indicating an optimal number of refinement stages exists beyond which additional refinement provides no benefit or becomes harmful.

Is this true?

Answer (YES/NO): YES